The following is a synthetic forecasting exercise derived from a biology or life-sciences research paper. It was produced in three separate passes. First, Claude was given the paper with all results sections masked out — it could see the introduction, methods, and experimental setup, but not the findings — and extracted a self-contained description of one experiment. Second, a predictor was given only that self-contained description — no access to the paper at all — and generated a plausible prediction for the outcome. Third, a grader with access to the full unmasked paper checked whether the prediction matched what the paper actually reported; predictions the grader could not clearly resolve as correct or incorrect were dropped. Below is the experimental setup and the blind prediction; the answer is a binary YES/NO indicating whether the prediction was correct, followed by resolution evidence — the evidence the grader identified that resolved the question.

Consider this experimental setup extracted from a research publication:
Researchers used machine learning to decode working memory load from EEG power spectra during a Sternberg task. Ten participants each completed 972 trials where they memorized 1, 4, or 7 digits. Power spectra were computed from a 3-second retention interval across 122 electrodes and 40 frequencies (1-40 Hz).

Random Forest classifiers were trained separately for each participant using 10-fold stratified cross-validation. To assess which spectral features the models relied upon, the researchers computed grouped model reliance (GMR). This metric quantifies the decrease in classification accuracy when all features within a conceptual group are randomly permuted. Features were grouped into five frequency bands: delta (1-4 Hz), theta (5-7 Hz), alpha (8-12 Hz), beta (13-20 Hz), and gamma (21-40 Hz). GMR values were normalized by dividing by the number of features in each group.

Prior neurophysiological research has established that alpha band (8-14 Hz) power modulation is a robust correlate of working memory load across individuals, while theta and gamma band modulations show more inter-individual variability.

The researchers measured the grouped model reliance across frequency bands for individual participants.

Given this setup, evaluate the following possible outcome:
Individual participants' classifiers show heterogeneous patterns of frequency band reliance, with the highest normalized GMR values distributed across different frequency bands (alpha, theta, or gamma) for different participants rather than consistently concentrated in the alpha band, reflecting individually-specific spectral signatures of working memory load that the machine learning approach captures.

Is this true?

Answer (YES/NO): NO